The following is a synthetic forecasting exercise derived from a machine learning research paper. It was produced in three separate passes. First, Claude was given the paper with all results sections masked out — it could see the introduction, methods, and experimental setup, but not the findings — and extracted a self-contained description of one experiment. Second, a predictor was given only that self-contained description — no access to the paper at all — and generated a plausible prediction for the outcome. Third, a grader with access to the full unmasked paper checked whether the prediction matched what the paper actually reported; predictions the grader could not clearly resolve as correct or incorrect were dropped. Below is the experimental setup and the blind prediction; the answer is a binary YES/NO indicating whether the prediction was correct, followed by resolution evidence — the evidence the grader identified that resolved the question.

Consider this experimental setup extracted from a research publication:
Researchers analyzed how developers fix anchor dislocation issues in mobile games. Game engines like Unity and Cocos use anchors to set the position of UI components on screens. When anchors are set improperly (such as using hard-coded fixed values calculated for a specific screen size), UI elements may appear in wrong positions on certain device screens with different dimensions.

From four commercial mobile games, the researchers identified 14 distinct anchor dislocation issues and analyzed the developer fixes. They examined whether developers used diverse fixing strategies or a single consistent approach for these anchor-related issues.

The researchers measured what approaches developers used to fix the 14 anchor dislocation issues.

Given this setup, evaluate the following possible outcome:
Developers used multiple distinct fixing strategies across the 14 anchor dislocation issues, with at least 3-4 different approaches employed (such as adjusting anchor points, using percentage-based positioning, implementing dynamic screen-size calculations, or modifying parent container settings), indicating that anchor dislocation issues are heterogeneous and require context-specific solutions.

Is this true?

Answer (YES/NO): NO